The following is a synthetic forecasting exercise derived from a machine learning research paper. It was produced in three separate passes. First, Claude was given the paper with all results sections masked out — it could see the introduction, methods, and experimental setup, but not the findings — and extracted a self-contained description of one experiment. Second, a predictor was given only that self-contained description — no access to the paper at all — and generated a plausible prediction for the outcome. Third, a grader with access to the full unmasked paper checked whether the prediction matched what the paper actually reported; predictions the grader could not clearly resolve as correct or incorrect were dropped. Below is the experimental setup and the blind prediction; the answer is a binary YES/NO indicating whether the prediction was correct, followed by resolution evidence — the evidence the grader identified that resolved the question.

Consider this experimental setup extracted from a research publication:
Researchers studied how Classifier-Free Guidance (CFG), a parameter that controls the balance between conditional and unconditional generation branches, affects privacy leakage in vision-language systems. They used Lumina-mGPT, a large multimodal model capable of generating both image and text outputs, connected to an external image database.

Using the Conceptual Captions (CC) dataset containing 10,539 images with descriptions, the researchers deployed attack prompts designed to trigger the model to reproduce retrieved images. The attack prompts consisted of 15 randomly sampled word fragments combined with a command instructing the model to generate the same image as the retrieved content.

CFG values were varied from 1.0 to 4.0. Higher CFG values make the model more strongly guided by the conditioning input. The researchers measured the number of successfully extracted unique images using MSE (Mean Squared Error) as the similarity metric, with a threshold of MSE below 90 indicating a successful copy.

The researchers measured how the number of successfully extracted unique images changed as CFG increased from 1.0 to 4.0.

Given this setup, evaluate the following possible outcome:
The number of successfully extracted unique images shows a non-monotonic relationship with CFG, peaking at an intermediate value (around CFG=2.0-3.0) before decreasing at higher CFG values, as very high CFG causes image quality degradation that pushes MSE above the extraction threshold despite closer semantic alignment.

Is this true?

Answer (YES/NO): NO